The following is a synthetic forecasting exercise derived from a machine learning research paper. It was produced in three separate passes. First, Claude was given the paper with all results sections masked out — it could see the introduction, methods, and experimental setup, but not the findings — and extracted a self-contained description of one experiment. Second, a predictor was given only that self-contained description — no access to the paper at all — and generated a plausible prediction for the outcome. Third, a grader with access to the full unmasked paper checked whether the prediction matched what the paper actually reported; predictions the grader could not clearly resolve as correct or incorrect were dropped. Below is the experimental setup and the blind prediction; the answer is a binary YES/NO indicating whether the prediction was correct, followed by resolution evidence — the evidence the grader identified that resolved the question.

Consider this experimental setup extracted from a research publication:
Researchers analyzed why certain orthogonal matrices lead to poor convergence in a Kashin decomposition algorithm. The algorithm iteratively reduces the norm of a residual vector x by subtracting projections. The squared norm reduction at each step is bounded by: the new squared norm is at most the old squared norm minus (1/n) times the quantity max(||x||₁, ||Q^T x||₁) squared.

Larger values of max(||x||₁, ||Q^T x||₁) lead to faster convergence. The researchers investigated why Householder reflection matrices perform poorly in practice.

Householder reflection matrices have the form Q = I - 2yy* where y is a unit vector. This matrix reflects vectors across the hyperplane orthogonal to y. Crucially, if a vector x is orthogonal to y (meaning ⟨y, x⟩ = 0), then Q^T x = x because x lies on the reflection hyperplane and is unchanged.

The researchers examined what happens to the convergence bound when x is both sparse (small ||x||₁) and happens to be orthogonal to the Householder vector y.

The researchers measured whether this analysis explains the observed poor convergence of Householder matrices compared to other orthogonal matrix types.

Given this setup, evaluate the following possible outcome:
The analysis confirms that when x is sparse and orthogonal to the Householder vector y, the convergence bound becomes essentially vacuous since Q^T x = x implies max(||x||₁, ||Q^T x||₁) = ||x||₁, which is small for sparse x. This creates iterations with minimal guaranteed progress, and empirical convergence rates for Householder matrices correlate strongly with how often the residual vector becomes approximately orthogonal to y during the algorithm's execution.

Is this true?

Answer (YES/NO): NO